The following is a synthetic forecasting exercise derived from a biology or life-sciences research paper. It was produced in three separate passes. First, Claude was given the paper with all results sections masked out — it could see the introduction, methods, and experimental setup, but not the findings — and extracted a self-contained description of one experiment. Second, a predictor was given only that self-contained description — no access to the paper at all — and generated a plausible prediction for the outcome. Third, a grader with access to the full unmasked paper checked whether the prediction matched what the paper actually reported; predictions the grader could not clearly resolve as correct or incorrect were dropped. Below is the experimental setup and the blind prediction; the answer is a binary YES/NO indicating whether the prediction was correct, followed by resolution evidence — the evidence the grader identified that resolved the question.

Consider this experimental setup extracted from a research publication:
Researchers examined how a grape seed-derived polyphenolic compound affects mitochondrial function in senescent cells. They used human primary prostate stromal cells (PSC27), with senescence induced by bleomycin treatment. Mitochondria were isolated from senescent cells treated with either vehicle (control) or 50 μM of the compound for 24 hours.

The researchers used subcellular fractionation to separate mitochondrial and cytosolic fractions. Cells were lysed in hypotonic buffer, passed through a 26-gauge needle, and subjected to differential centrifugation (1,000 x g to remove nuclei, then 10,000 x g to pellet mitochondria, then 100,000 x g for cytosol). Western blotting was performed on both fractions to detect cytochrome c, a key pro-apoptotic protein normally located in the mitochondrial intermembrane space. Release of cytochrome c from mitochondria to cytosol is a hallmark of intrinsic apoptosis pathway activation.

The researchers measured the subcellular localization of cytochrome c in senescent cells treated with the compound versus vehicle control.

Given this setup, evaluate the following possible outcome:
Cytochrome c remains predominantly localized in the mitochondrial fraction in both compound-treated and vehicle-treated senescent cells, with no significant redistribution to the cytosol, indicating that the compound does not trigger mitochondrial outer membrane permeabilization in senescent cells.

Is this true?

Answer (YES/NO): NO